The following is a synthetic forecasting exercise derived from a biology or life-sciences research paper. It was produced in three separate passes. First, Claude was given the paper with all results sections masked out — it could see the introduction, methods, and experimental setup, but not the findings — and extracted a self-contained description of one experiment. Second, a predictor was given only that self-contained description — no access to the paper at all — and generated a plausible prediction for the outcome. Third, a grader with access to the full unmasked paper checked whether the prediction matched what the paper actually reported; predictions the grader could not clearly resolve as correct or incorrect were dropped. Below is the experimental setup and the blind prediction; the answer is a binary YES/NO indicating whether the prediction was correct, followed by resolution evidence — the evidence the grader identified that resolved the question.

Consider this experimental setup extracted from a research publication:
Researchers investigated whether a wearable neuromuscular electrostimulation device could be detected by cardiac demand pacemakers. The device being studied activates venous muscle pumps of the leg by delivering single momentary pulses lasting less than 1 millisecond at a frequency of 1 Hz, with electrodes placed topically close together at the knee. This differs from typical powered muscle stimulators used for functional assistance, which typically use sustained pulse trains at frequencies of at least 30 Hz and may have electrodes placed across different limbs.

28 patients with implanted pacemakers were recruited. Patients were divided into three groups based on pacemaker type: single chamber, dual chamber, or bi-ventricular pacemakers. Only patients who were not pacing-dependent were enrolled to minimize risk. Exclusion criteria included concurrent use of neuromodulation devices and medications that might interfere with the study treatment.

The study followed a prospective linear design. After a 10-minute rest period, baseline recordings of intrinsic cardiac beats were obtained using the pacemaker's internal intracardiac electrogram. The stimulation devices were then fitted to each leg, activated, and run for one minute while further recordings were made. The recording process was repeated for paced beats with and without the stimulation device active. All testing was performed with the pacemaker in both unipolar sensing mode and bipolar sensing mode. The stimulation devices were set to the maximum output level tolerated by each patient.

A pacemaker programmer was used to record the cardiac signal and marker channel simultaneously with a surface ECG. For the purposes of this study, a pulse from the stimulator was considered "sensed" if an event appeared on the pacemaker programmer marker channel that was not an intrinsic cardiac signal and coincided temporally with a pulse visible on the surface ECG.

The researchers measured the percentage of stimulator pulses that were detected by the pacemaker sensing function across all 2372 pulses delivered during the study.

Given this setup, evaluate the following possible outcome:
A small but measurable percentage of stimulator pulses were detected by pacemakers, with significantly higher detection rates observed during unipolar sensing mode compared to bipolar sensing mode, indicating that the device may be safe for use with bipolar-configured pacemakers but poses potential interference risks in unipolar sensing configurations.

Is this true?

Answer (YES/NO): NO